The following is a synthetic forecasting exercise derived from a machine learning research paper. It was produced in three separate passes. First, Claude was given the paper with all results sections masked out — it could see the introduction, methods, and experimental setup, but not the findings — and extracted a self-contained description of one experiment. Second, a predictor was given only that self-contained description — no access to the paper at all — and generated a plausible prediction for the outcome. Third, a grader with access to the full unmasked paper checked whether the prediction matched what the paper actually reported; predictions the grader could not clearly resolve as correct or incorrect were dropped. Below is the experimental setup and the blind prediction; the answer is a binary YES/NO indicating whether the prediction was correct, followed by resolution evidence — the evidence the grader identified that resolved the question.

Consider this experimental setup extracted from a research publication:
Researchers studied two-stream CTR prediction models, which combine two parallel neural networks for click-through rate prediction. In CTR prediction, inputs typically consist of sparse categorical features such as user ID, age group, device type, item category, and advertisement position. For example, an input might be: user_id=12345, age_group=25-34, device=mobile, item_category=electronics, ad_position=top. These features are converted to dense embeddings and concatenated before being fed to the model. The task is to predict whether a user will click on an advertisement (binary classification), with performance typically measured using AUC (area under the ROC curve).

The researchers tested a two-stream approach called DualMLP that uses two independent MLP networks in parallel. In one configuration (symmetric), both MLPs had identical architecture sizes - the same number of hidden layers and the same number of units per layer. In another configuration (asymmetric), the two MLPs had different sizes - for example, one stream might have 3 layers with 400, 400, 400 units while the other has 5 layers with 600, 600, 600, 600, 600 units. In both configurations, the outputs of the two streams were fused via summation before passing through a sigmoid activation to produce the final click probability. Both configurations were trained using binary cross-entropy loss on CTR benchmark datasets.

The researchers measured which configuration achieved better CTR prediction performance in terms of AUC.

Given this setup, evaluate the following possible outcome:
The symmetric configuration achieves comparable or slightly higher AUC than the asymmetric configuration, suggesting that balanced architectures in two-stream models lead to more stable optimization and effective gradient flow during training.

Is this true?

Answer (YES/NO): NO